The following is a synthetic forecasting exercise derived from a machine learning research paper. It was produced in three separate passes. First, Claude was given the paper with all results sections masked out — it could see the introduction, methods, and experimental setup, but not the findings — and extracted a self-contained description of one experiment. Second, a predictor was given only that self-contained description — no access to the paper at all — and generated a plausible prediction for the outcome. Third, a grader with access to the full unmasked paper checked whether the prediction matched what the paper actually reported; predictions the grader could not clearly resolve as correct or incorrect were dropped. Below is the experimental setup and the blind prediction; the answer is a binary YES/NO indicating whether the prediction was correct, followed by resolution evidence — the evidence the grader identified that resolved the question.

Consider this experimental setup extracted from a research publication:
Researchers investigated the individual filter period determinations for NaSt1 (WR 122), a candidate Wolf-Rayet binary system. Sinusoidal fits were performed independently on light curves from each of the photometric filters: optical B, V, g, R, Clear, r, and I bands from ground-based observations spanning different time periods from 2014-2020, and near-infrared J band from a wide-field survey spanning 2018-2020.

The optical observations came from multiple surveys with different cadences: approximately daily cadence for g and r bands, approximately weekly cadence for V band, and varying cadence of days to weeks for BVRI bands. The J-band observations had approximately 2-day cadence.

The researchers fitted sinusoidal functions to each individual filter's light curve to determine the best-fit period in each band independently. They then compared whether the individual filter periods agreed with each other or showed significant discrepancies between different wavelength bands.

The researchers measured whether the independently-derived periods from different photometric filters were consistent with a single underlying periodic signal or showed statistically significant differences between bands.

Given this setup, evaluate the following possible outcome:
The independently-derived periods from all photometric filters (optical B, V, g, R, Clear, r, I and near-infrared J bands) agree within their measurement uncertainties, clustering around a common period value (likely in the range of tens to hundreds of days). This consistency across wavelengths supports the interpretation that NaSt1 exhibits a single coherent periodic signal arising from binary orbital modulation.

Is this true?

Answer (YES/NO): NO